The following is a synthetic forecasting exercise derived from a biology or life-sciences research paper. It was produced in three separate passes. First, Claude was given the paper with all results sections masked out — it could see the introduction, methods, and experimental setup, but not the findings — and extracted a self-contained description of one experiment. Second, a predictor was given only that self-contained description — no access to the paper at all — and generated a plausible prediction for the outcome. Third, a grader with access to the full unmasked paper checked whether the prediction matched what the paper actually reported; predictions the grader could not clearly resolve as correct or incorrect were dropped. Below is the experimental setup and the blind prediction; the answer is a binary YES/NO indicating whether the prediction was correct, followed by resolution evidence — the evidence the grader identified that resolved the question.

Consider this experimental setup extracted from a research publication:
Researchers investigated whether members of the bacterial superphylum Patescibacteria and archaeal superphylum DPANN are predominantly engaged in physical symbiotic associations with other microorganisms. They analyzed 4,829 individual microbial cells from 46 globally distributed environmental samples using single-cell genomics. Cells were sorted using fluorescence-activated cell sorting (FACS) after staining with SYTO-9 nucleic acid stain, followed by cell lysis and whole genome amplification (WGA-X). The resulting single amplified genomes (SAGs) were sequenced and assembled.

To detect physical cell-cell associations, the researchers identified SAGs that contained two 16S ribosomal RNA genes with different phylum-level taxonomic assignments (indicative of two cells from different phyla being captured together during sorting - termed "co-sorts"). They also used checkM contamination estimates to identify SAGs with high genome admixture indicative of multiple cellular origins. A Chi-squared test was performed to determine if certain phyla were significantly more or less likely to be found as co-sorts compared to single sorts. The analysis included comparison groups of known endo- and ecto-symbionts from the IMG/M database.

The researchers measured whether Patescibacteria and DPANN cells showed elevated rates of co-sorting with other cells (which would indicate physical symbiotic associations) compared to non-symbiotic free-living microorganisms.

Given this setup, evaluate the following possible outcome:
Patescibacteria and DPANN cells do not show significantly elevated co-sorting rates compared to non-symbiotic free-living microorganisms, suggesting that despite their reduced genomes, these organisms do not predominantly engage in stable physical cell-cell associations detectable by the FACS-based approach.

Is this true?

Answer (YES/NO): YES